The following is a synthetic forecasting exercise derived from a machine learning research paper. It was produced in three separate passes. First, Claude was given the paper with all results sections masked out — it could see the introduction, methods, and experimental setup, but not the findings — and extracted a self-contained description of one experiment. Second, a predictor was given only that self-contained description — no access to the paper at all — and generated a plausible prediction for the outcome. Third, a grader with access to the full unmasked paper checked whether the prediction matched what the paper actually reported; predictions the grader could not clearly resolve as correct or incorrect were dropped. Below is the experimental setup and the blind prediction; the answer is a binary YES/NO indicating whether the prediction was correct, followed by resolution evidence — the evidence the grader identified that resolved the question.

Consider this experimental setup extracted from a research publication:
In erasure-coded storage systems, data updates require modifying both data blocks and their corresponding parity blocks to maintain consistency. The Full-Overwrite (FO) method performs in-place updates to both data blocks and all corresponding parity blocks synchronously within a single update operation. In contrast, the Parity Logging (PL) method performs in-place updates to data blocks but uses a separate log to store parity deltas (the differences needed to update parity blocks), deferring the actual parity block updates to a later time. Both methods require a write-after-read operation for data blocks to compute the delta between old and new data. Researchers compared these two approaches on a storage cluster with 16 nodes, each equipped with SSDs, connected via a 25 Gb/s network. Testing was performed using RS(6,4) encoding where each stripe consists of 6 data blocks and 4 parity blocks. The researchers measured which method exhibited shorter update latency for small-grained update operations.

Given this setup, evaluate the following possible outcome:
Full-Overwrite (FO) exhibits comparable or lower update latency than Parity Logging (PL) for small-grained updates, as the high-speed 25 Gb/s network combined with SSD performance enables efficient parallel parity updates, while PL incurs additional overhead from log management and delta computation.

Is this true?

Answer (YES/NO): NO